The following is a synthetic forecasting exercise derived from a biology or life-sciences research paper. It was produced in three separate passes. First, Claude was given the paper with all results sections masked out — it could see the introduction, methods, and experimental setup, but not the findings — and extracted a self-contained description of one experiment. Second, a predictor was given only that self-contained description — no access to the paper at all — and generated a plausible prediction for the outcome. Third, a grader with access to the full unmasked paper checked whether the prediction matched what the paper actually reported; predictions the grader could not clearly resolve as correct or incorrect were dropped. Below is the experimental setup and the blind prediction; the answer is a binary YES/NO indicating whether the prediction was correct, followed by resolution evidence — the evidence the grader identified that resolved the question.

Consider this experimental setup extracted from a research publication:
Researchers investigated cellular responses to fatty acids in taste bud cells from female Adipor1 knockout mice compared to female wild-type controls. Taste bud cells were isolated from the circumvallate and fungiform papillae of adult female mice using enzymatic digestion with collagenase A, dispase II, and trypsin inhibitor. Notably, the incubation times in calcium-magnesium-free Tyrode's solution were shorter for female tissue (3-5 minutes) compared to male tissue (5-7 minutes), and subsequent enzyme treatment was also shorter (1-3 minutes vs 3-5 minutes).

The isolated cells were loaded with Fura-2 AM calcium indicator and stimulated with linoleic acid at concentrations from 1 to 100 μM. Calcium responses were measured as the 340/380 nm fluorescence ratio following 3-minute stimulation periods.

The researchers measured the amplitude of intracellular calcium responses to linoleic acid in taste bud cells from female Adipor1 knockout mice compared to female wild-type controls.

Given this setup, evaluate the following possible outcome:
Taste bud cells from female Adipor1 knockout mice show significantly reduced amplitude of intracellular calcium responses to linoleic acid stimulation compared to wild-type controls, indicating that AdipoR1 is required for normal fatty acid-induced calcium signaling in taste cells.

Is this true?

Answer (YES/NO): NO